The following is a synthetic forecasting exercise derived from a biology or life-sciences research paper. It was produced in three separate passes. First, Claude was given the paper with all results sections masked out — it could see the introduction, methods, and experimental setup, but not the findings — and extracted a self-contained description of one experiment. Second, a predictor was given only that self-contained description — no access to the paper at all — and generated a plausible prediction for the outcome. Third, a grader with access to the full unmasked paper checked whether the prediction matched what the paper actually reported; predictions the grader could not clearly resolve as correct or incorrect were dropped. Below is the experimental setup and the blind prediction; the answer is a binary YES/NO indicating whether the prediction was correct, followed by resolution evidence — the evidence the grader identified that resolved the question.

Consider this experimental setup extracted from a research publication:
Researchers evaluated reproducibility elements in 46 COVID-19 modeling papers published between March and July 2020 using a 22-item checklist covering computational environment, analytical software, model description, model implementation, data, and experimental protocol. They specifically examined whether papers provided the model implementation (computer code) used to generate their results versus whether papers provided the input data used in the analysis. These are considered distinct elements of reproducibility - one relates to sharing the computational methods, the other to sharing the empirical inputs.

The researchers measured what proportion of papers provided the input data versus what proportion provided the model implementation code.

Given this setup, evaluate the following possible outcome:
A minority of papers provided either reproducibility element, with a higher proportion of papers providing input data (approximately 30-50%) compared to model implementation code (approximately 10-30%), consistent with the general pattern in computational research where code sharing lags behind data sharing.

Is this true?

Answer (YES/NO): NO